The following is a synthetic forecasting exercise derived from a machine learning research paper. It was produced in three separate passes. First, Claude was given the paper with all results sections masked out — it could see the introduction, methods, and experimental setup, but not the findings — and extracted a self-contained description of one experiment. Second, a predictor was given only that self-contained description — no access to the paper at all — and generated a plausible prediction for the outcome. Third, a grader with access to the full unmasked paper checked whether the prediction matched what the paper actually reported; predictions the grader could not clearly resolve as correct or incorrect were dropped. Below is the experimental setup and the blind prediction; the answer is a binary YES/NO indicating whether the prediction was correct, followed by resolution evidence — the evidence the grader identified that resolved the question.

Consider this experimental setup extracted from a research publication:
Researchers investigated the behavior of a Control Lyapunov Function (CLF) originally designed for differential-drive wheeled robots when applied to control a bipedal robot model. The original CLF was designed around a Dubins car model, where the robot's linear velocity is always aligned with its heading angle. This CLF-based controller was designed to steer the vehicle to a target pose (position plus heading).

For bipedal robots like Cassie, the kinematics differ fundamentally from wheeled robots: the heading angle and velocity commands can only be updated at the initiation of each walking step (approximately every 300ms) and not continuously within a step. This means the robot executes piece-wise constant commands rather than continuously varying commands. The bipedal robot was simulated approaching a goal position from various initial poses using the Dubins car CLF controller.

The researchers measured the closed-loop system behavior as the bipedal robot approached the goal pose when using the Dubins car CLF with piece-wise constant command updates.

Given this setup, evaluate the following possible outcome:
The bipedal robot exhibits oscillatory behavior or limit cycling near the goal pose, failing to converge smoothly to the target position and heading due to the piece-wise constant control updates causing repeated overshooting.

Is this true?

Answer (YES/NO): YES